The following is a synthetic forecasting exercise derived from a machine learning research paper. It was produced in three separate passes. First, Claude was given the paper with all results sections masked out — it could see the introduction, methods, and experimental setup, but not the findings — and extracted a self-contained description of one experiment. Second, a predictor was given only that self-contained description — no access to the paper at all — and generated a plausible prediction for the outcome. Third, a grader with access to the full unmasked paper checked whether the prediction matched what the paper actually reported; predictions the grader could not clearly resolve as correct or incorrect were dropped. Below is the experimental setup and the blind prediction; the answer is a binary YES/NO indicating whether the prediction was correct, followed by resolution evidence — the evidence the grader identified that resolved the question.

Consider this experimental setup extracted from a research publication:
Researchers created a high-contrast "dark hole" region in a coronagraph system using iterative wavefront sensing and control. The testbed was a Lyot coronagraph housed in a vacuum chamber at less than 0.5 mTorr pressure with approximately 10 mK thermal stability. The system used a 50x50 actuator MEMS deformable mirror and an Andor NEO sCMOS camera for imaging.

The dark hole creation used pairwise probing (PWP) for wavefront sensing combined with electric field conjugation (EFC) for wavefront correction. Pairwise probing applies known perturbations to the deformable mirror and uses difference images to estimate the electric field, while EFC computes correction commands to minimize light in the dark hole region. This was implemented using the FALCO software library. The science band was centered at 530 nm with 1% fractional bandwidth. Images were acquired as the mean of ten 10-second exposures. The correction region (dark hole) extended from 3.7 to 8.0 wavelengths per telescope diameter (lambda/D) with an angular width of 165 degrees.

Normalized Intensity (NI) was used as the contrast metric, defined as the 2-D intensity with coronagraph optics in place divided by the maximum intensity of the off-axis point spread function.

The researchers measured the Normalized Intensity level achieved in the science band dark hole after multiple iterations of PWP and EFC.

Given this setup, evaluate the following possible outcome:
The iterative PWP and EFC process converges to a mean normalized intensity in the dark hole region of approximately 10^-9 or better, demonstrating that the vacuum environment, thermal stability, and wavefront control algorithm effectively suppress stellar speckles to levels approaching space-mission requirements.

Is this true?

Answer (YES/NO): NO